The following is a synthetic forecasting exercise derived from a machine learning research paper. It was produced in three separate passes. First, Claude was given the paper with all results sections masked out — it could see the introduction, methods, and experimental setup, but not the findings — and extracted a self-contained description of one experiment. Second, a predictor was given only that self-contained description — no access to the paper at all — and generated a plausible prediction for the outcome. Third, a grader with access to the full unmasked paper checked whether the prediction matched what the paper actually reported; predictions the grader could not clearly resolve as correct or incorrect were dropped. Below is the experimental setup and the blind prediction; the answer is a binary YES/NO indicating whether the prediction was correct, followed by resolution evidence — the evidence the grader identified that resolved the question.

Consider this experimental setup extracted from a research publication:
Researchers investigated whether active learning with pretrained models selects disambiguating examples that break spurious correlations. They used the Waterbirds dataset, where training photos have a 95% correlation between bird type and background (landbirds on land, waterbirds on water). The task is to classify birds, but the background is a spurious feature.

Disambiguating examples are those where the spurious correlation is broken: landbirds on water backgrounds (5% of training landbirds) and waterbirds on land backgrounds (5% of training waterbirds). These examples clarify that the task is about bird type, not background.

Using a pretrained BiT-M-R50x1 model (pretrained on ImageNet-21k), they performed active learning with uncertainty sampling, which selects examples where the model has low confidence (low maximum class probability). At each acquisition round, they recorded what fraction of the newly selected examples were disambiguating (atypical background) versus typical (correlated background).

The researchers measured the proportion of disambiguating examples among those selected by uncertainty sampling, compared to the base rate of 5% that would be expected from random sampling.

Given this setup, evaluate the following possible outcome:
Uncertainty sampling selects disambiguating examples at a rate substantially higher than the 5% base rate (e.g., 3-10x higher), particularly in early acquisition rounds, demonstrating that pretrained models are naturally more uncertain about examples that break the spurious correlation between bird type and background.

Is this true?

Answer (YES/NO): YES